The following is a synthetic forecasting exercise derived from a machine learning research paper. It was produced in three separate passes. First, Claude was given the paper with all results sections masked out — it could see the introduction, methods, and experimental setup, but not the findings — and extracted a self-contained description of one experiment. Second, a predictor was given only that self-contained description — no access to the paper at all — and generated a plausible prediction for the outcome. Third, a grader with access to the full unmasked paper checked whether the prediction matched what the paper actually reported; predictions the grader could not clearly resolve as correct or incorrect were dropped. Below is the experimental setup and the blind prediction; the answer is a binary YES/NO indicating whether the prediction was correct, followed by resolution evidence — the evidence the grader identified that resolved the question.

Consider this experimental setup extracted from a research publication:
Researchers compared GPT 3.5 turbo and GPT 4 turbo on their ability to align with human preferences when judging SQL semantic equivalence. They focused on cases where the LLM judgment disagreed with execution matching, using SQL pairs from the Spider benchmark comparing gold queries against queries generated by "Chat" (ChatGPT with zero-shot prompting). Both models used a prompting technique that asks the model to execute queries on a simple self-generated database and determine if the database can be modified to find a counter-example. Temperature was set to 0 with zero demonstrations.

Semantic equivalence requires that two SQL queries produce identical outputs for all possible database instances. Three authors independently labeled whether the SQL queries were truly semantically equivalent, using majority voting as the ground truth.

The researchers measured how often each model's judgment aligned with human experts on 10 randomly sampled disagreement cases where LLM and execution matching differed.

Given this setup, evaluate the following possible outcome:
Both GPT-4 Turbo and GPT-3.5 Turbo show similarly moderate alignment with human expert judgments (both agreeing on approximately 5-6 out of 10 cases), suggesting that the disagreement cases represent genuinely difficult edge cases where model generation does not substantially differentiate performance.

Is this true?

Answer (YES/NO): NO